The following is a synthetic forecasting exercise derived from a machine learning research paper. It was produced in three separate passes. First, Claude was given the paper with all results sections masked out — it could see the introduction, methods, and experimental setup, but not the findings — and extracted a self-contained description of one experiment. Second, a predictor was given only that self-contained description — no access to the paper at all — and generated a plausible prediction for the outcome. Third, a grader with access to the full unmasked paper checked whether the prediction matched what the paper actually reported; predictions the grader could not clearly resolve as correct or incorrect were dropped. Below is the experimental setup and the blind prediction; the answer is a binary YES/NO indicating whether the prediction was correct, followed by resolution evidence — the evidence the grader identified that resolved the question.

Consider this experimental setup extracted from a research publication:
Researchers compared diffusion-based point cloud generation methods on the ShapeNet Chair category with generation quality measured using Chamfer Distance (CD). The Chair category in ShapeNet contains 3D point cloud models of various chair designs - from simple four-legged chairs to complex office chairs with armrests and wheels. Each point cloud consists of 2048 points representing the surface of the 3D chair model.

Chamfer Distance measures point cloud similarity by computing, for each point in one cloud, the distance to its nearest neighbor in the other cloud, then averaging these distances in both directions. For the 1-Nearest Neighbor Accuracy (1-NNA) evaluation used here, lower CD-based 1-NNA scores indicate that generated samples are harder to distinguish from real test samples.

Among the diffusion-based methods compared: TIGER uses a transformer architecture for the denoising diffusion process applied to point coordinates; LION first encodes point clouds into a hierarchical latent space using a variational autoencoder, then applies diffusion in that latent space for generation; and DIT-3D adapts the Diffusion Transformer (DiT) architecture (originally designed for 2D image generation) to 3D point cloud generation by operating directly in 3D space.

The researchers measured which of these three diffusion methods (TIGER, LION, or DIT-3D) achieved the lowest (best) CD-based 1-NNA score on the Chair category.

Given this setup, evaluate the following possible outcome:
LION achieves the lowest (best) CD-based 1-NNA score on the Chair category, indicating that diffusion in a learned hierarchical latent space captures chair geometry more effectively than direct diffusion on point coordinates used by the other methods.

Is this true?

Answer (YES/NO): NO